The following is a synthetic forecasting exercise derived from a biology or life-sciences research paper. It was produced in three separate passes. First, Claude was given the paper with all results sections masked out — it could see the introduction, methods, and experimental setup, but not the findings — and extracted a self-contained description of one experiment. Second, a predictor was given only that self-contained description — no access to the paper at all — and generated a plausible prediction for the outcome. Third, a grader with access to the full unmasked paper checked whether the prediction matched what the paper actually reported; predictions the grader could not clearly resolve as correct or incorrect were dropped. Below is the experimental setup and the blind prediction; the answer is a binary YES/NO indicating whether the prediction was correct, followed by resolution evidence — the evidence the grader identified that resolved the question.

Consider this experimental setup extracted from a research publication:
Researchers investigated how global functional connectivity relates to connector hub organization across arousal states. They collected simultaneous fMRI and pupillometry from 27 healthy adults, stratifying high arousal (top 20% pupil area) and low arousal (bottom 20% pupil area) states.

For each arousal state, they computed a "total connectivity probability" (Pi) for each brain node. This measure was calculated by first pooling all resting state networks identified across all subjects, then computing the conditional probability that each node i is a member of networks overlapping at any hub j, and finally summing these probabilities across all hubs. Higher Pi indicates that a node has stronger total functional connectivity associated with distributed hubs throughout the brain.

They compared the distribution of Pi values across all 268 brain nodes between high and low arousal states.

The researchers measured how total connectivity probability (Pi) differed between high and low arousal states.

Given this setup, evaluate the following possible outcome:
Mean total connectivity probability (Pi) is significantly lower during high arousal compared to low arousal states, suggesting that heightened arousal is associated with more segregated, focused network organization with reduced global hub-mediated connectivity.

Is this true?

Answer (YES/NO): YES